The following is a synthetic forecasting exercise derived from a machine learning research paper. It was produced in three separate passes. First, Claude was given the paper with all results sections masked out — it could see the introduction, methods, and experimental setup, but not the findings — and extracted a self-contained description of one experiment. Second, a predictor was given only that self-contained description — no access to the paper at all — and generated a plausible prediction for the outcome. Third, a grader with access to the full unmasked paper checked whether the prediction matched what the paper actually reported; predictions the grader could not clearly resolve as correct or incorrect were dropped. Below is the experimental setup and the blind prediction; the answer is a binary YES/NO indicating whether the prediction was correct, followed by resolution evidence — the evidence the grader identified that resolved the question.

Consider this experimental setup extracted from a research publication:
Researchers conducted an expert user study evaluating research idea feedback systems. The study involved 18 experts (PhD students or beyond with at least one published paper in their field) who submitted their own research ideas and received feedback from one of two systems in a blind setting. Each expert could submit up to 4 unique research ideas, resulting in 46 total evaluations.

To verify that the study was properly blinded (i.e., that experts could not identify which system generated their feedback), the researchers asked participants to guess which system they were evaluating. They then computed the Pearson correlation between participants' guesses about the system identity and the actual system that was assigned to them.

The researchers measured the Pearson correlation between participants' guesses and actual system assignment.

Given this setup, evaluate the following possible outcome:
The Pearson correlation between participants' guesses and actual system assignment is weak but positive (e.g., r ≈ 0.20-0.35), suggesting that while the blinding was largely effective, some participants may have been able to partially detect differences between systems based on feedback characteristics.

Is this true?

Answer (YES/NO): NO